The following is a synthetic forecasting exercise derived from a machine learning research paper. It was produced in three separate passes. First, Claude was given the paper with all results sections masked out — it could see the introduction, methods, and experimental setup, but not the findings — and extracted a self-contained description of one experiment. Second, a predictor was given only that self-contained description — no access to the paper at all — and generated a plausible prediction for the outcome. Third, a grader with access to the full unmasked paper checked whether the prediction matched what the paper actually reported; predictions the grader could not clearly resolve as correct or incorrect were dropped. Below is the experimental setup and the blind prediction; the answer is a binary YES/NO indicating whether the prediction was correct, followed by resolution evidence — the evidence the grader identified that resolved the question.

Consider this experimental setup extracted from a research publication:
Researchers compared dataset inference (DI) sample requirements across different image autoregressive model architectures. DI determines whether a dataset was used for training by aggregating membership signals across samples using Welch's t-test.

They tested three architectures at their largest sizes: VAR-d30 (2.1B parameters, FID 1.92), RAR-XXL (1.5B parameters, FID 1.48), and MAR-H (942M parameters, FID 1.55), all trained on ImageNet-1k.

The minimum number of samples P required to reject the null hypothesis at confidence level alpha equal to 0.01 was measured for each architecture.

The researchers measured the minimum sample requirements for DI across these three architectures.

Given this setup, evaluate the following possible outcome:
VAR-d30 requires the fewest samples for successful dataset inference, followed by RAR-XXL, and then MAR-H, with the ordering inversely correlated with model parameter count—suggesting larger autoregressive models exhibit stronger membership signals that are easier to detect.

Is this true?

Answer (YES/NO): YES